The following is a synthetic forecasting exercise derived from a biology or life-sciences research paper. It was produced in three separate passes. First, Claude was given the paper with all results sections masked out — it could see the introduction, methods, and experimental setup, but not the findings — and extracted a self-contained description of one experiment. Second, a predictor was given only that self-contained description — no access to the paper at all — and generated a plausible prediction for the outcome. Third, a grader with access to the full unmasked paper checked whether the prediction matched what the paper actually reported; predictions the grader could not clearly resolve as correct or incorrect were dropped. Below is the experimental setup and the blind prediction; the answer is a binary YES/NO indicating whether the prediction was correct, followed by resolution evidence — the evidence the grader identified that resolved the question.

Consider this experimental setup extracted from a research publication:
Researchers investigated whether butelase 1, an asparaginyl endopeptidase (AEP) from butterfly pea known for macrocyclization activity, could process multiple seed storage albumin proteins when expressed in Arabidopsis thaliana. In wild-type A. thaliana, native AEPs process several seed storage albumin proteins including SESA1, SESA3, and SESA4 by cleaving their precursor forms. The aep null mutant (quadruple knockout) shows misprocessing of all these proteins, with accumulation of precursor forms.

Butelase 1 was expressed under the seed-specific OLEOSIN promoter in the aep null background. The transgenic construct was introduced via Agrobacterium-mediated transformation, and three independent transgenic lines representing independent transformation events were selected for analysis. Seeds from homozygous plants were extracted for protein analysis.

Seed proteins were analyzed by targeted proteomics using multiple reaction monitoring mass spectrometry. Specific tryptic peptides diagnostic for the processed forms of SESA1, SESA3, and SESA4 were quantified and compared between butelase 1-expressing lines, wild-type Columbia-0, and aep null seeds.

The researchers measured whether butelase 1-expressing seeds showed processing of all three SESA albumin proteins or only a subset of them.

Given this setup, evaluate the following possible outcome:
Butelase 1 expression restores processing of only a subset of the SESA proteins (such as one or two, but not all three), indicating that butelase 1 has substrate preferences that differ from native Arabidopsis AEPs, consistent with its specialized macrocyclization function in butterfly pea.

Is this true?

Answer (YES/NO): NO